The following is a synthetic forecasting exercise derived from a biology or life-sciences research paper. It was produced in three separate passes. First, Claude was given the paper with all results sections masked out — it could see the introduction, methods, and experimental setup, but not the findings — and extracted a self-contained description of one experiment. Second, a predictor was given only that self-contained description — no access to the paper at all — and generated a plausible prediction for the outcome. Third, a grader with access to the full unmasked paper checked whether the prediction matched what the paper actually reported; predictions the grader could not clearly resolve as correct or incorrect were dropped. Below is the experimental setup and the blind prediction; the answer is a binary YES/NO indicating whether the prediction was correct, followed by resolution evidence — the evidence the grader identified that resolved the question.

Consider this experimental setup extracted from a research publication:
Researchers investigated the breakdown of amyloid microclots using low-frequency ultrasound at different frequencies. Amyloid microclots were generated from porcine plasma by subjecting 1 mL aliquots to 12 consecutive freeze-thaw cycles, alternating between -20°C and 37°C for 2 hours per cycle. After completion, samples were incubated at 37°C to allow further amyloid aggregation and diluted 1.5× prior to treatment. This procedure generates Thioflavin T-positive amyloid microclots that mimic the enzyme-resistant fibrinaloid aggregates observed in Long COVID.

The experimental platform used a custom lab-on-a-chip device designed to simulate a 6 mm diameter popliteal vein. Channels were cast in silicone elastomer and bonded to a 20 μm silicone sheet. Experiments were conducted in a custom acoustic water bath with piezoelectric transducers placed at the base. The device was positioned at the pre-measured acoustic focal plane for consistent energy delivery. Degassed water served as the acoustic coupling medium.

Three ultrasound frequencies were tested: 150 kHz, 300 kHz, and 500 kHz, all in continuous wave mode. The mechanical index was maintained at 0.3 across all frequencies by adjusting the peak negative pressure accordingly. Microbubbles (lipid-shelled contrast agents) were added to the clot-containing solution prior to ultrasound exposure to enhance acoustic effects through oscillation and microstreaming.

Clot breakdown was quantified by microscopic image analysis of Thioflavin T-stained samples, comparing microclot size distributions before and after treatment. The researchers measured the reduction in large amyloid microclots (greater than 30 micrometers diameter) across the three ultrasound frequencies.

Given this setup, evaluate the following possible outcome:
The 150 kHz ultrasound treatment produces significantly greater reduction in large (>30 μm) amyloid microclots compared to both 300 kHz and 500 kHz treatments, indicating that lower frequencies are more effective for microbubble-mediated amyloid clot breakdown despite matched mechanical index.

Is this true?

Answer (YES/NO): YES